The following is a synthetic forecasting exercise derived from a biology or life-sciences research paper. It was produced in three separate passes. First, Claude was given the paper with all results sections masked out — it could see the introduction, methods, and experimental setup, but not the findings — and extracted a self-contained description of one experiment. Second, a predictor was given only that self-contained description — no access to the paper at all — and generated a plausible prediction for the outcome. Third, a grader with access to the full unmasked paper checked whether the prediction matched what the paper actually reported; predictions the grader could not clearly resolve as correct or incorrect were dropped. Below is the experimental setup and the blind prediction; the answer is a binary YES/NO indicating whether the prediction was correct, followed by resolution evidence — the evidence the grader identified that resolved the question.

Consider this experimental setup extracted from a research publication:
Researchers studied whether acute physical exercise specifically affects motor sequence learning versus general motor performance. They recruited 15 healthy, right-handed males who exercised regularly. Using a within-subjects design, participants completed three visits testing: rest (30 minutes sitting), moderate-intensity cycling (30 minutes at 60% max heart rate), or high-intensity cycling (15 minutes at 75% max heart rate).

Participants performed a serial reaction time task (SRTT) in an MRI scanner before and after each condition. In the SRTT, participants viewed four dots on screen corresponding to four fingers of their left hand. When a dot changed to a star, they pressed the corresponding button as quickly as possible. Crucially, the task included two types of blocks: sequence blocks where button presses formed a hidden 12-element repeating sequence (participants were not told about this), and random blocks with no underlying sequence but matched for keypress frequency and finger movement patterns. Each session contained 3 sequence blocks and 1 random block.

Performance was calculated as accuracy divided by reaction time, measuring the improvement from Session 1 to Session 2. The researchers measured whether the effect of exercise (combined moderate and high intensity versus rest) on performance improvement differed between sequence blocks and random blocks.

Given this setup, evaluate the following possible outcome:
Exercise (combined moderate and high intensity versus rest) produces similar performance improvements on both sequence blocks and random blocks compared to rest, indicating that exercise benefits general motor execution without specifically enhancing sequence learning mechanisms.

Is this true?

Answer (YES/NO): NO